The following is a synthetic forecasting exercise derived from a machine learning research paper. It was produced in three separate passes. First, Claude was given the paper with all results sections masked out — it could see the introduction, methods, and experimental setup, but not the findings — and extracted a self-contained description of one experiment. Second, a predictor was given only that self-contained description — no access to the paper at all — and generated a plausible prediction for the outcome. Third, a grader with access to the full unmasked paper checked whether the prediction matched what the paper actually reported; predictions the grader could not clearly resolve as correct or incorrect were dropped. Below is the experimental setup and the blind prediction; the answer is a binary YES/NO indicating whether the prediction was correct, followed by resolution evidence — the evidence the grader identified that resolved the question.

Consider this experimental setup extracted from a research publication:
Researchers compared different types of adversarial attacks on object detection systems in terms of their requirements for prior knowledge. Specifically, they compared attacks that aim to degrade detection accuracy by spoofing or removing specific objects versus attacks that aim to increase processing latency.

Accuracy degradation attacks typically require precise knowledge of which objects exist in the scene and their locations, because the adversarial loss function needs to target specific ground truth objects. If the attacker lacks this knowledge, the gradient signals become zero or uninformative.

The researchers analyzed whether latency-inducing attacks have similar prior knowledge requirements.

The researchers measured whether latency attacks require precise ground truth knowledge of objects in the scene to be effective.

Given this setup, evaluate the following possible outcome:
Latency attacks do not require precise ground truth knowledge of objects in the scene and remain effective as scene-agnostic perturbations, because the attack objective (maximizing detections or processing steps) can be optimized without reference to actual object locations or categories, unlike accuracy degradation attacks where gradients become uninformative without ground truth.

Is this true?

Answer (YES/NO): YES